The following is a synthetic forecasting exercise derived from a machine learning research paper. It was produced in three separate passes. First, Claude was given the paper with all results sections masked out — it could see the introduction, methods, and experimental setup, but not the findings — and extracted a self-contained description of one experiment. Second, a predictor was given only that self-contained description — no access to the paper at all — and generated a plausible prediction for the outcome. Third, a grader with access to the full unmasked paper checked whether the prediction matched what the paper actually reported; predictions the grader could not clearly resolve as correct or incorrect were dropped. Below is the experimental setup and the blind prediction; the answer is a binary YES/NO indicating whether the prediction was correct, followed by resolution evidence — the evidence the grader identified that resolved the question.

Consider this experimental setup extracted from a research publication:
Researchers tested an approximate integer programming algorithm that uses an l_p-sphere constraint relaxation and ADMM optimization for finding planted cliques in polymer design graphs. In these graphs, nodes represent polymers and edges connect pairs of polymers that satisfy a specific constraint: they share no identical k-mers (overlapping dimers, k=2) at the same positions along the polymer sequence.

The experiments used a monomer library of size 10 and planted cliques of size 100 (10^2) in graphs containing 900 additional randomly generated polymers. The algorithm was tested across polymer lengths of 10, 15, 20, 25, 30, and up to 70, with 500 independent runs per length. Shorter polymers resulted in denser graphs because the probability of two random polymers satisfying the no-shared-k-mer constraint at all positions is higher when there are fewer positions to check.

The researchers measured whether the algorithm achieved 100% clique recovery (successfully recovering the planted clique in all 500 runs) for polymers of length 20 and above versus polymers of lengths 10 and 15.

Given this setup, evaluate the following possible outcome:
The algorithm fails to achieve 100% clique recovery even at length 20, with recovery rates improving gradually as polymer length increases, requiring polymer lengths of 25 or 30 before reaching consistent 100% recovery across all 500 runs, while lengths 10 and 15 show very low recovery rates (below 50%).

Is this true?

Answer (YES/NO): NO